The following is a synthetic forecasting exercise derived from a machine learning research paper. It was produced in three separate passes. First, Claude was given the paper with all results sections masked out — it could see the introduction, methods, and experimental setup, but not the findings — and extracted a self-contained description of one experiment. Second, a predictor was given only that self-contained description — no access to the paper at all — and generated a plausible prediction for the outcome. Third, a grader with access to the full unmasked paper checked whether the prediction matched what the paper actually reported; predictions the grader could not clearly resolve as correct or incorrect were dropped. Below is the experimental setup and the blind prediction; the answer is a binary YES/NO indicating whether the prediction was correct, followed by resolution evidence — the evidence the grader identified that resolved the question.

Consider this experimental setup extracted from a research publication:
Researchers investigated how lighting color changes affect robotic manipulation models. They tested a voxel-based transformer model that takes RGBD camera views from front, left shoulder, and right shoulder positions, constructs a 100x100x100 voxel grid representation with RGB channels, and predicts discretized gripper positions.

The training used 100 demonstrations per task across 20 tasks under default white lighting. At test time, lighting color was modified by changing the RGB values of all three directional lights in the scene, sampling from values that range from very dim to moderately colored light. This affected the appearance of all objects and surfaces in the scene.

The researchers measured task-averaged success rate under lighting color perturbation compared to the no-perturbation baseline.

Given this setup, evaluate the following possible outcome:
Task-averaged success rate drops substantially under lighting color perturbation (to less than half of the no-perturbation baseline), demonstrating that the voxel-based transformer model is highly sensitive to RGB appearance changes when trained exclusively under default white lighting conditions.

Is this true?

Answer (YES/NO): NO